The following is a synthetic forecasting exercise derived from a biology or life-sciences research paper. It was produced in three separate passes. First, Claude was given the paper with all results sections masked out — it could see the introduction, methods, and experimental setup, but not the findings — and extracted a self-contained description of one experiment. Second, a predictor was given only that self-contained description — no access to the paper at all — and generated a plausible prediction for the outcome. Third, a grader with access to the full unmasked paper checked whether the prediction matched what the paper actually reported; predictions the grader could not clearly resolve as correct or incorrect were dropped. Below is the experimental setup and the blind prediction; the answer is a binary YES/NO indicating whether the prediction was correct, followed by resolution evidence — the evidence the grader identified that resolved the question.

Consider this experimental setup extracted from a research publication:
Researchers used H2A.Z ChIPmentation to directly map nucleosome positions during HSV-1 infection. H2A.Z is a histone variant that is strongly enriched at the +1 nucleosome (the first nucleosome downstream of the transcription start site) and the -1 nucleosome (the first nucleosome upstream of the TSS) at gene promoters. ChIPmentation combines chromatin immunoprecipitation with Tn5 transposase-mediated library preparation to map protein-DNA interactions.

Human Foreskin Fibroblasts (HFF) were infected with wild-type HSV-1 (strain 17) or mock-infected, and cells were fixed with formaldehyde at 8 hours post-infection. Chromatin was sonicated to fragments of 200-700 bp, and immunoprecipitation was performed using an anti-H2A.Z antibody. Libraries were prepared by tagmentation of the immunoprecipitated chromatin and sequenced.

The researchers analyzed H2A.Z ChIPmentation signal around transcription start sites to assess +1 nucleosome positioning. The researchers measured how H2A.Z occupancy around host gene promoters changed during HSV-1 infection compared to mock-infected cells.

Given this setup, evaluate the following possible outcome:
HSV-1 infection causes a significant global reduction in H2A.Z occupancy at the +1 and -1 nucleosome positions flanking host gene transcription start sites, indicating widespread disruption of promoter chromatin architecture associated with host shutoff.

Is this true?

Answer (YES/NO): NO